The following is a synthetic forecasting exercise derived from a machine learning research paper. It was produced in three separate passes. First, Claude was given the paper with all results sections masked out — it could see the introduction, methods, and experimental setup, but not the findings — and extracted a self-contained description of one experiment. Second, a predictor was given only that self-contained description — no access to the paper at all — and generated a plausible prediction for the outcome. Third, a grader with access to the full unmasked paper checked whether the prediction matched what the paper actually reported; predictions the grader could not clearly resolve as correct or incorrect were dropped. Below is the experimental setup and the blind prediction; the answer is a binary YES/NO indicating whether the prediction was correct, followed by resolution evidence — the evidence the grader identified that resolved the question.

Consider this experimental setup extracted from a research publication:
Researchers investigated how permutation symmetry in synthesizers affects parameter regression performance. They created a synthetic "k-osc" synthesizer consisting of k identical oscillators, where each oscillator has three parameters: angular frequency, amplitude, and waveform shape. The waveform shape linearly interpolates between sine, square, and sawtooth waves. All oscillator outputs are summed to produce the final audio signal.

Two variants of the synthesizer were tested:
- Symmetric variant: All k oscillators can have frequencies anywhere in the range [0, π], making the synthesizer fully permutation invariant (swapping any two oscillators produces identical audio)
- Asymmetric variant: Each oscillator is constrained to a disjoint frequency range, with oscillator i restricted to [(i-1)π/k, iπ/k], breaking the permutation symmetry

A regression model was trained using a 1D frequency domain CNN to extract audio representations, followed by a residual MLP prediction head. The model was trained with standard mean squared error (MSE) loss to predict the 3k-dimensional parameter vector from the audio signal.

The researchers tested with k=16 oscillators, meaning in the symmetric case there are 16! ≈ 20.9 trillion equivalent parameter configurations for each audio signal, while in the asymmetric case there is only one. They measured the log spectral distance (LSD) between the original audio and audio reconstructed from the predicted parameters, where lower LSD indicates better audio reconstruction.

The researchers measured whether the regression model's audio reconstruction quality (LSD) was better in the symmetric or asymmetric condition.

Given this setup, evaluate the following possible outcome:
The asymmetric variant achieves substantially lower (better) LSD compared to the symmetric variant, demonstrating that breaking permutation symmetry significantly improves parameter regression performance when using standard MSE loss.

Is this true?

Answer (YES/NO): YES